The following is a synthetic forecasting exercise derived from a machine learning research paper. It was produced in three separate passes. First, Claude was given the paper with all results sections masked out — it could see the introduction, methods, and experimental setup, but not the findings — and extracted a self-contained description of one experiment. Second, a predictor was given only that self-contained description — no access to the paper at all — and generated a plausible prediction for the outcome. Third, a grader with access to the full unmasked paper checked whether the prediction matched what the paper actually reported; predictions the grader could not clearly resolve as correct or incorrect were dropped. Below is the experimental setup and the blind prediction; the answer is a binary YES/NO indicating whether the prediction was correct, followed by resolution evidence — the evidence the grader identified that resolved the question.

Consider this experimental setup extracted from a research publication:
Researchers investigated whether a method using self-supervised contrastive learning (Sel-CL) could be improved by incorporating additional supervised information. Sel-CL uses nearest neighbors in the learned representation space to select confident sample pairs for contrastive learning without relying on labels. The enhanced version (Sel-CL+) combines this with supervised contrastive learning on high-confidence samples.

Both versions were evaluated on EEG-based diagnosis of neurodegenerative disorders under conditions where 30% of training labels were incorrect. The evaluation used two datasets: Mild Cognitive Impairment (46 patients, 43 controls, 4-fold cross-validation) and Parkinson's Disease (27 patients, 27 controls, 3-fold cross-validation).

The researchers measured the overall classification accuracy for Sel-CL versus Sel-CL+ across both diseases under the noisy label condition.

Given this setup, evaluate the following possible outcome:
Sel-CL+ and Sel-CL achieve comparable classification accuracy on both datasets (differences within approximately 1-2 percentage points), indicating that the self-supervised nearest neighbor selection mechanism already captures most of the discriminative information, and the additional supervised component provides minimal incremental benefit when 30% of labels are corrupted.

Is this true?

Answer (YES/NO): NO